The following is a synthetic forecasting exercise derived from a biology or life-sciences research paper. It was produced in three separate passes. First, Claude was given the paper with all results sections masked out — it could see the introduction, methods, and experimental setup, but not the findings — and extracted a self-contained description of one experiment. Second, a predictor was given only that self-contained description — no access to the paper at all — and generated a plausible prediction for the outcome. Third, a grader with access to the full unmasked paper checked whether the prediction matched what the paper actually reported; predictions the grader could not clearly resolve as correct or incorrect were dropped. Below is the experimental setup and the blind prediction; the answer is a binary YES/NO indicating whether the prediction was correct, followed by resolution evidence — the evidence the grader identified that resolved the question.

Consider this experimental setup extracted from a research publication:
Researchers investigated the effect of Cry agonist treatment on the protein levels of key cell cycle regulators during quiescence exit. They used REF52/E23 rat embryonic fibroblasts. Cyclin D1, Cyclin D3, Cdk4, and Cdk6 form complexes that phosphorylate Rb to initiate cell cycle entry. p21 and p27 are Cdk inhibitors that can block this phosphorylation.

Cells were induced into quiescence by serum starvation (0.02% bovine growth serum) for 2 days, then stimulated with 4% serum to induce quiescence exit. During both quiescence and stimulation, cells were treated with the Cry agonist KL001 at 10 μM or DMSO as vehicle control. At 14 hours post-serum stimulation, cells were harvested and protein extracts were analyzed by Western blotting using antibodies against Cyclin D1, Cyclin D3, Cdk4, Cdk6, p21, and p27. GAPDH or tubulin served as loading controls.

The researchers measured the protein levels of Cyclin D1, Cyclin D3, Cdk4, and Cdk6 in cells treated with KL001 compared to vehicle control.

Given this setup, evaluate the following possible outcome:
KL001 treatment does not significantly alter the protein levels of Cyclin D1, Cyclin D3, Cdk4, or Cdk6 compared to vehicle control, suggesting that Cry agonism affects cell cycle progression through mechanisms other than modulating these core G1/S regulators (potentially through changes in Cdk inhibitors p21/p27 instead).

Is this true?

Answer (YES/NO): NO